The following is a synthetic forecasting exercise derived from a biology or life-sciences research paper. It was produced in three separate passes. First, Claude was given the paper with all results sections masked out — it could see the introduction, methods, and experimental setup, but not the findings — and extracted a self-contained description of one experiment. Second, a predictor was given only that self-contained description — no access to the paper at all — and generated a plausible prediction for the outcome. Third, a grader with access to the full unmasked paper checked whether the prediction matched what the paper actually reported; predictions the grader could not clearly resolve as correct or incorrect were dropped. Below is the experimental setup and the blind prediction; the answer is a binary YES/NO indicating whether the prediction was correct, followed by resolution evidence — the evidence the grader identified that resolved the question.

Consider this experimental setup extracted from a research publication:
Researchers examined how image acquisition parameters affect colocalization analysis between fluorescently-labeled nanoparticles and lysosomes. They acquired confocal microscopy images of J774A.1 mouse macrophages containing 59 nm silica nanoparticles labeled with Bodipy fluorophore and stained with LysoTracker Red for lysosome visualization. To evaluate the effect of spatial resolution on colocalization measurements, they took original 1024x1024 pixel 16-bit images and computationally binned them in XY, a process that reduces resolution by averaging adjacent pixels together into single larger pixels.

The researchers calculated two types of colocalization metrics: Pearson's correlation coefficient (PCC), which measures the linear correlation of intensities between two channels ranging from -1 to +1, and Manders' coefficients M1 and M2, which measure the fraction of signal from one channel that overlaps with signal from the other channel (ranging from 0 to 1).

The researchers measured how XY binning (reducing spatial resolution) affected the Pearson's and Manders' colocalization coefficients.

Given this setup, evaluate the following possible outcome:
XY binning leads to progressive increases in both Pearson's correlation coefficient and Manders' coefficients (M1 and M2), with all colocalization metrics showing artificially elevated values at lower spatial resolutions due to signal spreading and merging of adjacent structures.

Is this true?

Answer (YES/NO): NO